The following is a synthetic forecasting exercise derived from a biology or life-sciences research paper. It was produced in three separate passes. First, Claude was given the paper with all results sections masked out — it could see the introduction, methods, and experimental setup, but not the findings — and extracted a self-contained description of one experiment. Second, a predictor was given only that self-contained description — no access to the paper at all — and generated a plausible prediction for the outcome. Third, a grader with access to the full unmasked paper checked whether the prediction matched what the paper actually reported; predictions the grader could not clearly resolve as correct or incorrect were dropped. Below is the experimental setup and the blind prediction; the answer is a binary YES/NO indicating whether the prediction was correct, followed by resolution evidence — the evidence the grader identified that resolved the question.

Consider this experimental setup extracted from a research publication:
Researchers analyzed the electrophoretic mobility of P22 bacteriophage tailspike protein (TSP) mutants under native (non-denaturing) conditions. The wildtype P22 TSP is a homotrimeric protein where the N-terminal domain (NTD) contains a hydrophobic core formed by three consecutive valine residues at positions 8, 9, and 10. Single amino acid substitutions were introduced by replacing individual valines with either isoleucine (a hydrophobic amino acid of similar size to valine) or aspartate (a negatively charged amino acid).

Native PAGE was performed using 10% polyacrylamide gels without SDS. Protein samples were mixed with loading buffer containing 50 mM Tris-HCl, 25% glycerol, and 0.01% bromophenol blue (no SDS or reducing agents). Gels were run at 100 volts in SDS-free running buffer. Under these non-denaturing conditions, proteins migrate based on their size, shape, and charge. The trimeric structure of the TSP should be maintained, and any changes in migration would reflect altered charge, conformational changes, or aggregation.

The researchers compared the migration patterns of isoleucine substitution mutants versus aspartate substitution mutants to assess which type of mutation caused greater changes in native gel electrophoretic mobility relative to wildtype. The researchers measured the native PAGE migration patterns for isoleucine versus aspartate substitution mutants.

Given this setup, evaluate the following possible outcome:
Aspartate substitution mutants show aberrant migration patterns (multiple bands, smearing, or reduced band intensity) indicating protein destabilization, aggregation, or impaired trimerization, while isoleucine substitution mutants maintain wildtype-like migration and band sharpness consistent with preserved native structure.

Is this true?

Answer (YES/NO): YES